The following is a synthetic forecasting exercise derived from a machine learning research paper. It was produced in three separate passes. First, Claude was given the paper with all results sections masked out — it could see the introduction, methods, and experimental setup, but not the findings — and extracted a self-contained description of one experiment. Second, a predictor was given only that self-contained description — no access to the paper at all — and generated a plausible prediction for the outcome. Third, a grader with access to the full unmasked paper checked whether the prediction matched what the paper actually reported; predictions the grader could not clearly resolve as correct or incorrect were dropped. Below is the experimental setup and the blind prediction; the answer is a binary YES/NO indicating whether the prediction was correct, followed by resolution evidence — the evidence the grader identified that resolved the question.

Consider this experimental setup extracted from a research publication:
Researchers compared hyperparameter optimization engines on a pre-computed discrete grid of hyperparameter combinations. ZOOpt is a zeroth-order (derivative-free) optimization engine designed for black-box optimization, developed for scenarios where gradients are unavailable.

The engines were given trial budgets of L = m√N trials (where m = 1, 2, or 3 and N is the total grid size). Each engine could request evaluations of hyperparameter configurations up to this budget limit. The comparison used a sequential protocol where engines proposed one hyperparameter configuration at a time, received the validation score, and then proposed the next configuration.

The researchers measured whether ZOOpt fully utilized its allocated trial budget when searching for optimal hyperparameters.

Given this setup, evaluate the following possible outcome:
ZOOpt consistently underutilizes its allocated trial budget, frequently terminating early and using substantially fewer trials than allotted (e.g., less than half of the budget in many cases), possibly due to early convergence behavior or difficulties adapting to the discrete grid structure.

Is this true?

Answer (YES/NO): YES